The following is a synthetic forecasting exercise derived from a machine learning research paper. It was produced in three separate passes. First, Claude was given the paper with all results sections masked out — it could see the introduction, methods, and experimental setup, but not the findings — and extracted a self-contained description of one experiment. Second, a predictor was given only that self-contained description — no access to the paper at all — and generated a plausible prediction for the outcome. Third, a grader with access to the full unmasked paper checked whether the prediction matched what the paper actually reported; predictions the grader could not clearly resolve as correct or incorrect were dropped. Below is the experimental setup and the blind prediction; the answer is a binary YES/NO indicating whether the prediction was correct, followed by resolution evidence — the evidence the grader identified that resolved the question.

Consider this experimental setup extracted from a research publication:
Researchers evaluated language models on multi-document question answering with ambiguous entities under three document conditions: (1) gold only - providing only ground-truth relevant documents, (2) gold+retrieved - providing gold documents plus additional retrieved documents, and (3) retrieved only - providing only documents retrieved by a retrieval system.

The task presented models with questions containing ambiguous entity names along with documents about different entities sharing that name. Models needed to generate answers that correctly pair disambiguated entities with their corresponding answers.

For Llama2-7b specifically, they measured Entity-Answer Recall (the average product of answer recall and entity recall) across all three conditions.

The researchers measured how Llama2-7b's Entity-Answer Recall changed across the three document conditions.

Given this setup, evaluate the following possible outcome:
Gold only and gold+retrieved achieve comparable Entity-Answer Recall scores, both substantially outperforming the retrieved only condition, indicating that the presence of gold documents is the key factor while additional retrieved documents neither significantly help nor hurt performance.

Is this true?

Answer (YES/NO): NO